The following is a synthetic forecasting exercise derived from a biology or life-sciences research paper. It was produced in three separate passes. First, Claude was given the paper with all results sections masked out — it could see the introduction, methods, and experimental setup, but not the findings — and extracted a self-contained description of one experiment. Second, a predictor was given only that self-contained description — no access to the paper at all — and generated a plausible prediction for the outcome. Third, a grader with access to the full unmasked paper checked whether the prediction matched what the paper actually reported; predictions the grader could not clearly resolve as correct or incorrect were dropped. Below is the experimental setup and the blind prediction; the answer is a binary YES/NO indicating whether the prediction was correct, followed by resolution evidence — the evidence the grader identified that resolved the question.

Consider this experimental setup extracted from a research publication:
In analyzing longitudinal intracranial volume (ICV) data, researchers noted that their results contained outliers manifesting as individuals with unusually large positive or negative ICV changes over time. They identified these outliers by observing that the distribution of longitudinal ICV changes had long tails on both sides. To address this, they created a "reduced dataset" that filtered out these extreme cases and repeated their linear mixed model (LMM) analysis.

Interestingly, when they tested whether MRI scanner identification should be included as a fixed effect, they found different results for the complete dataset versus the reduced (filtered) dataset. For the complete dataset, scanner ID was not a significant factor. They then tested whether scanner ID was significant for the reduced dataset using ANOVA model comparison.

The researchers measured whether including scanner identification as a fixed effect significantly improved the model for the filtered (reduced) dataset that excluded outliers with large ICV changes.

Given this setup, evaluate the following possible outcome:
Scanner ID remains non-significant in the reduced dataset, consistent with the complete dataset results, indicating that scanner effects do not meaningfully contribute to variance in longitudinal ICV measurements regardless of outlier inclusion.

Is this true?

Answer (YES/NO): NO